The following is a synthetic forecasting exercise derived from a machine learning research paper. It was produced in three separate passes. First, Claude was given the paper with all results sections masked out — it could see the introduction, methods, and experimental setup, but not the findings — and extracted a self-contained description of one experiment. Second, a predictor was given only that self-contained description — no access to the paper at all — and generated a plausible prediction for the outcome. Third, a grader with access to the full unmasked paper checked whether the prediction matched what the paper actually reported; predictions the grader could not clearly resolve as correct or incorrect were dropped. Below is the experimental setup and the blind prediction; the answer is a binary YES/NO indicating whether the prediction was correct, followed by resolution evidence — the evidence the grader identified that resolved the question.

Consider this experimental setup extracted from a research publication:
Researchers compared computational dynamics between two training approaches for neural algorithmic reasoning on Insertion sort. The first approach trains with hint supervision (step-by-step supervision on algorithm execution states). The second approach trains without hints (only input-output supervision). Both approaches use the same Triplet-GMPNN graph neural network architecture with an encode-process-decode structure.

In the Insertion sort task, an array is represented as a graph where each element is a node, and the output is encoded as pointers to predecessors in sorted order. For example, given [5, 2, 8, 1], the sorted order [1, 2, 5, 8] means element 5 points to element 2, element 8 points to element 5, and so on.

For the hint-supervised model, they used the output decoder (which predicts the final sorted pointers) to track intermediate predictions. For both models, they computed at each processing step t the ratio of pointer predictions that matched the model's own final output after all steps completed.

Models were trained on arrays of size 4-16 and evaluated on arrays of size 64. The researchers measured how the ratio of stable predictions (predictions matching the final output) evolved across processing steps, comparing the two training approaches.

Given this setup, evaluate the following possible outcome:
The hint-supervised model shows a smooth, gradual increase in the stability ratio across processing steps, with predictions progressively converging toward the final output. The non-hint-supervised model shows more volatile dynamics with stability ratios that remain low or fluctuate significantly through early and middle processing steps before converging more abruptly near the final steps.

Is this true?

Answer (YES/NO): NO